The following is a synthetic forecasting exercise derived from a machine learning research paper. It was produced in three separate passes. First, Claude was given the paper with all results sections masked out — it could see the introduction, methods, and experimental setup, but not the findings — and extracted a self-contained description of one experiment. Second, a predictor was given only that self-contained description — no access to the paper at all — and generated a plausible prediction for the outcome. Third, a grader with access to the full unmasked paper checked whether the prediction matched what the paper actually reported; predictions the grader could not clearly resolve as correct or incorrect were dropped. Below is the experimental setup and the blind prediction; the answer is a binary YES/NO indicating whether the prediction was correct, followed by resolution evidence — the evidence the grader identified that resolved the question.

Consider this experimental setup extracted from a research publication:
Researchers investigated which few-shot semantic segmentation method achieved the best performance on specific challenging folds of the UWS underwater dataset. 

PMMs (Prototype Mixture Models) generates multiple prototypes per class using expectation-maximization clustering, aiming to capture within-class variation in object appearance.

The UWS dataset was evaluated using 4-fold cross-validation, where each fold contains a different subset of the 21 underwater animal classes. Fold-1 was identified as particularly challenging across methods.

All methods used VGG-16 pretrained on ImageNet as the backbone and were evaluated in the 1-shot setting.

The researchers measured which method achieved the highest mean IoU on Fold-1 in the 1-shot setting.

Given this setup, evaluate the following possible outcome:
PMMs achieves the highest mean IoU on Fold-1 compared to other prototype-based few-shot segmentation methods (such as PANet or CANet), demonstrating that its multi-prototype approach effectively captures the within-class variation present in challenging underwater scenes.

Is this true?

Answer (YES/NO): NO